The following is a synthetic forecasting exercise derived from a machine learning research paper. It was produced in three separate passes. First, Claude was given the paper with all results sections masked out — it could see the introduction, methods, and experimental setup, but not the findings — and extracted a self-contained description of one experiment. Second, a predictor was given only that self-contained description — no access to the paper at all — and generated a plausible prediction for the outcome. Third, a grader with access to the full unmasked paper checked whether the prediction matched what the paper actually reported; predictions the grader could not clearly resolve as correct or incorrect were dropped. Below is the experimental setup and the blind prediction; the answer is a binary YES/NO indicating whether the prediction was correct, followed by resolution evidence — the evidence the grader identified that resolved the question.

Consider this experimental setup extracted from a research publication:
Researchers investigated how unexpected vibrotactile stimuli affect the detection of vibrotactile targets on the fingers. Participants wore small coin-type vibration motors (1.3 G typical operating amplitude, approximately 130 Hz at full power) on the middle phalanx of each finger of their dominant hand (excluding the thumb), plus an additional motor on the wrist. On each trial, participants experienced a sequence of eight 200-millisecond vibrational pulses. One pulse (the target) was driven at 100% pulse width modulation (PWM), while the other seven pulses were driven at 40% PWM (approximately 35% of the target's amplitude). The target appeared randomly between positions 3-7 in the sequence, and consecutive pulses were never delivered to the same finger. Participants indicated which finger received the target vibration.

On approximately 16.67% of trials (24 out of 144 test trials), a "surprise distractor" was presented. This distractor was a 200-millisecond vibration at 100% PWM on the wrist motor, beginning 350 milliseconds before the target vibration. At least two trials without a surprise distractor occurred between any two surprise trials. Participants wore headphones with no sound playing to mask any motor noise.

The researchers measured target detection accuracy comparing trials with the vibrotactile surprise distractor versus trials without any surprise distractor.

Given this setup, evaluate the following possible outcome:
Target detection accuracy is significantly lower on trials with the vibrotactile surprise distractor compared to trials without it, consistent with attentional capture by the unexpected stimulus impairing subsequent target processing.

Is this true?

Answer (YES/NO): YES